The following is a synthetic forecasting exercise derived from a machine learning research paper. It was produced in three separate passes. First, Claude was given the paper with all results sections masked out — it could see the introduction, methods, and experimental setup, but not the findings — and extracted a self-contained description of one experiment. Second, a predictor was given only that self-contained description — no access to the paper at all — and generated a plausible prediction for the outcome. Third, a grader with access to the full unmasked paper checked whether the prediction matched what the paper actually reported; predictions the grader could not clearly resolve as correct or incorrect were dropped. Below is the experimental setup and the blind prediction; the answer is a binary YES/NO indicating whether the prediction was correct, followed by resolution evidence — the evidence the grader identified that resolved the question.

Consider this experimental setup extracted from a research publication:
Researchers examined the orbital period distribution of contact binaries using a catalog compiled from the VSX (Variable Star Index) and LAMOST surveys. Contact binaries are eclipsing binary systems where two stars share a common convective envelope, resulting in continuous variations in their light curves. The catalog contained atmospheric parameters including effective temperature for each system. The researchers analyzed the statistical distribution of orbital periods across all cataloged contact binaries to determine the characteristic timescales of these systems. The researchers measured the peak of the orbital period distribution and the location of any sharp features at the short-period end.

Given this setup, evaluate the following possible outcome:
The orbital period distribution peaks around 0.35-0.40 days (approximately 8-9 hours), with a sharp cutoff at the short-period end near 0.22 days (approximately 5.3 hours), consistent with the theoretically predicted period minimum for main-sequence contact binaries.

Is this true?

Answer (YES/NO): NO